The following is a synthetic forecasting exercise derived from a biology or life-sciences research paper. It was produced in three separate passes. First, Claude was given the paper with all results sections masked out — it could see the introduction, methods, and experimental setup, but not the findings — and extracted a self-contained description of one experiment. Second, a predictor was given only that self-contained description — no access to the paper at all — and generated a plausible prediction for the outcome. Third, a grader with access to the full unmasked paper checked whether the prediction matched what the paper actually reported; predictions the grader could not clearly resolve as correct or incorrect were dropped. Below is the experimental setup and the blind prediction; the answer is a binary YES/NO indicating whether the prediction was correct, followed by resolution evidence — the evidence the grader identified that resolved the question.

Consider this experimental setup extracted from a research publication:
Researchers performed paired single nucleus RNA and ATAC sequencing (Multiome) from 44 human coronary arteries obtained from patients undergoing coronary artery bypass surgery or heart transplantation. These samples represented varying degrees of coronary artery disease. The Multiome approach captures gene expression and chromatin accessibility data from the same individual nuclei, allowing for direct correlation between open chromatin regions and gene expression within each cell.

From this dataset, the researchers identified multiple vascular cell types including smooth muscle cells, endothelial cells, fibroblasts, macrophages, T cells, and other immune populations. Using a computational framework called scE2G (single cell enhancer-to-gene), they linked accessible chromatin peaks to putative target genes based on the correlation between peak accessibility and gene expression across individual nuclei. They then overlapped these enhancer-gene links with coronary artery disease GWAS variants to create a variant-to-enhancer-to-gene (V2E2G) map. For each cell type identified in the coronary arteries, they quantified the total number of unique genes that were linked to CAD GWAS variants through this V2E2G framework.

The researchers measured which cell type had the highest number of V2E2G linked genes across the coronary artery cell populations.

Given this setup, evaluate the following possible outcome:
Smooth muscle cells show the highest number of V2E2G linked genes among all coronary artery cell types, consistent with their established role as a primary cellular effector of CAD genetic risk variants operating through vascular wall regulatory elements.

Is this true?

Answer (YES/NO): YES